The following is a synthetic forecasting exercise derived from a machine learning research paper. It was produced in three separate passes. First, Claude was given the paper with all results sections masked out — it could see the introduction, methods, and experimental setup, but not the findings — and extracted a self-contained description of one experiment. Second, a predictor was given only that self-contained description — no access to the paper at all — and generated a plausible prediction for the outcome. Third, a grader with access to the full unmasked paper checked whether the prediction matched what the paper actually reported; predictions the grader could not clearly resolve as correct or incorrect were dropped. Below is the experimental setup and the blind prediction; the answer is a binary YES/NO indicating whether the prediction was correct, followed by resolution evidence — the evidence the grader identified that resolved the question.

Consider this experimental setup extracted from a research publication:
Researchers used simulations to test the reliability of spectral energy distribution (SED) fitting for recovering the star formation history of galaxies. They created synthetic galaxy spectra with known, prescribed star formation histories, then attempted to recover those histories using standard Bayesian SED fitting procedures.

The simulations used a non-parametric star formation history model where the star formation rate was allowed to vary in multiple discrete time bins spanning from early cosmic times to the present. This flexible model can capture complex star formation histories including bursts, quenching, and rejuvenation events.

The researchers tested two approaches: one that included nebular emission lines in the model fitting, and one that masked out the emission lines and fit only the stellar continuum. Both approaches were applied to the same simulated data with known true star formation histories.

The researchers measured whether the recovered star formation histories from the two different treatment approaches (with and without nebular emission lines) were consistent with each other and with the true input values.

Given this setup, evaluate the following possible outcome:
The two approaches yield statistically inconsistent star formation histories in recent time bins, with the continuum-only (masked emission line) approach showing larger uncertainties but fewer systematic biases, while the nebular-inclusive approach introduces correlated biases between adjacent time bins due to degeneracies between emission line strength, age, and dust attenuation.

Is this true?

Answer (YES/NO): NO